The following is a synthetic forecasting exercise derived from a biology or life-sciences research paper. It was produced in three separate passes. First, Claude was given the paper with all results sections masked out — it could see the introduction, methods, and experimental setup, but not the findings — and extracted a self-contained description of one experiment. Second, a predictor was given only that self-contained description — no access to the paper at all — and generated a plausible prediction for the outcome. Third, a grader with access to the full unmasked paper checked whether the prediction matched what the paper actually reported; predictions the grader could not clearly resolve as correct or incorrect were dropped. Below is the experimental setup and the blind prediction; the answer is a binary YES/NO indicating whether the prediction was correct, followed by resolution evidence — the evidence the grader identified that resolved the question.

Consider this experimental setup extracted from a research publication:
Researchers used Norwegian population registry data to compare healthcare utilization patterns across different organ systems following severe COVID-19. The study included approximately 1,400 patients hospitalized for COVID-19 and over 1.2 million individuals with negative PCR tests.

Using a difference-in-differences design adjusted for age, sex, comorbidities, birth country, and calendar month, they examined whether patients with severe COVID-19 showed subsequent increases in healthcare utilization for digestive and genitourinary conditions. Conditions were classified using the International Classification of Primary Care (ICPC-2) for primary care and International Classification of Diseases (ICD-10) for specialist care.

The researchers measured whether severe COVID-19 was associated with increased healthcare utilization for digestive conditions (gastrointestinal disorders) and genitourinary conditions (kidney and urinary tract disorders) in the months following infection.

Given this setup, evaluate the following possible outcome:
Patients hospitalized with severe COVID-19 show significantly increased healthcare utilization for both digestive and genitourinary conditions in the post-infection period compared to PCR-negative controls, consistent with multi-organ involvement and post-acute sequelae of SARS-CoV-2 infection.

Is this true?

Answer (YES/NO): NO